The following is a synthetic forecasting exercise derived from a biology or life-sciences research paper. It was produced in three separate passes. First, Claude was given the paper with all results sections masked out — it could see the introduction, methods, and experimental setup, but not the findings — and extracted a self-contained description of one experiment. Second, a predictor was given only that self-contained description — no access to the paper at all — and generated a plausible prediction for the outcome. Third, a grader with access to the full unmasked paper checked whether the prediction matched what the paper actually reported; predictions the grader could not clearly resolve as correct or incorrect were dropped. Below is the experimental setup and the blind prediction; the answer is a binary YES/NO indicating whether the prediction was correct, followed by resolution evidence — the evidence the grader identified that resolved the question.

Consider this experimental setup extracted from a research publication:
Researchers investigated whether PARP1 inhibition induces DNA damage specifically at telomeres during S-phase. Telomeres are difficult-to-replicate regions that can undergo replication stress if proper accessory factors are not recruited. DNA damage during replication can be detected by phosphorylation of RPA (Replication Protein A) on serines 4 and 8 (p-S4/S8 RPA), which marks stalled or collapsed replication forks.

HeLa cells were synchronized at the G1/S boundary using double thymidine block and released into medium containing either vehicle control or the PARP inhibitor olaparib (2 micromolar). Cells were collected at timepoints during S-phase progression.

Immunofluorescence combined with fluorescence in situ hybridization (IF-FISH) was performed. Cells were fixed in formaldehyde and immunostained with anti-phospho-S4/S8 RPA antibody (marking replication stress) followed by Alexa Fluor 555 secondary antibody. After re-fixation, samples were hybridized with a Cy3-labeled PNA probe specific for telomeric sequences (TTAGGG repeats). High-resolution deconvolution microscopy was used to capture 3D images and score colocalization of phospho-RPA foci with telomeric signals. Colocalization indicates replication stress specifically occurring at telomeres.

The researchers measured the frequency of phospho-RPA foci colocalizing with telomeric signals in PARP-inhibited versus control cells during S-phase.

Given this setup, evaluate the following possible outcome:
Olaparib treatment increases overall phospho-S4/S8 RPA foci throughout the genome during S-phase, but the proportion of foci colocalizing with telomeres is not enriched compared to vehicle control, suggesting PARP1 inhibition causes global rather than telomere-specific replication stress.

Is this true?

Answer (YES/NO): NO